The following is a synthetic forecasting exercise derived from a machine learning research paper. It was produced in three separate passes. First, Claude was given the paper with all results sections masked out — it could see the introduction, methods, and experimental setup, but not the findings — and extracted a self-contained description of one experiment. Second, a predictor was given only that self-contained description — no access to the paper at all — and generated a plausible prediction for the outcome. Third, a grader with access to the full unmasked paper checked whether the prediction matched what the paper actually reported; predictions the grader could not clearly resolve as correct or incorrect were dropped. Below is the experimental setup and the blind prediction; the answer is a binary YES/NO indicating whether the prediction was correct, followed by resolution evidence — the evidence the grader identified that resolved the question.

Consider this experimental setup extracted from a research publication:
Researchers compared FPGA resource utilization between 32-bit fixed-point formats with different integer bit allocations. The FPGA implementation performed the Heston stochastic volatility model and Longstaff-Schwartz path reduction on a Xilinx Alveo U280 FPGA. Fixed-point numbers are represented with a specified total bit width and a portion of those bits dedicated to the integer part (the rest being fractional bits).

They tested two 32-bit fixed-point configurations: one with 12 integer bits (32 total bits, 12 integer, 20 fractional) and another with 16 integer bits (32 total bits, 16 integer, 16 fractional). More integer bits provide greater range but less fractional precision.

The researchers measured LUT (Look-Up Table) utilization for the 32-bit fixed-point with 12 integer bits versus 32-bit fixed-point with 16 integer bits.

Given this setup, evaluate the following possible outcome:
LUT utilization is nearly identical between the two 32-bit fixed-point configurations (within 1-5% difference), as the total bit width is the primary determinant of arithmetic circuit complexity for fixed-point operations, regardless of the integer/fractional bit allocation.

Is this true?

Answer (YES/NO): NO